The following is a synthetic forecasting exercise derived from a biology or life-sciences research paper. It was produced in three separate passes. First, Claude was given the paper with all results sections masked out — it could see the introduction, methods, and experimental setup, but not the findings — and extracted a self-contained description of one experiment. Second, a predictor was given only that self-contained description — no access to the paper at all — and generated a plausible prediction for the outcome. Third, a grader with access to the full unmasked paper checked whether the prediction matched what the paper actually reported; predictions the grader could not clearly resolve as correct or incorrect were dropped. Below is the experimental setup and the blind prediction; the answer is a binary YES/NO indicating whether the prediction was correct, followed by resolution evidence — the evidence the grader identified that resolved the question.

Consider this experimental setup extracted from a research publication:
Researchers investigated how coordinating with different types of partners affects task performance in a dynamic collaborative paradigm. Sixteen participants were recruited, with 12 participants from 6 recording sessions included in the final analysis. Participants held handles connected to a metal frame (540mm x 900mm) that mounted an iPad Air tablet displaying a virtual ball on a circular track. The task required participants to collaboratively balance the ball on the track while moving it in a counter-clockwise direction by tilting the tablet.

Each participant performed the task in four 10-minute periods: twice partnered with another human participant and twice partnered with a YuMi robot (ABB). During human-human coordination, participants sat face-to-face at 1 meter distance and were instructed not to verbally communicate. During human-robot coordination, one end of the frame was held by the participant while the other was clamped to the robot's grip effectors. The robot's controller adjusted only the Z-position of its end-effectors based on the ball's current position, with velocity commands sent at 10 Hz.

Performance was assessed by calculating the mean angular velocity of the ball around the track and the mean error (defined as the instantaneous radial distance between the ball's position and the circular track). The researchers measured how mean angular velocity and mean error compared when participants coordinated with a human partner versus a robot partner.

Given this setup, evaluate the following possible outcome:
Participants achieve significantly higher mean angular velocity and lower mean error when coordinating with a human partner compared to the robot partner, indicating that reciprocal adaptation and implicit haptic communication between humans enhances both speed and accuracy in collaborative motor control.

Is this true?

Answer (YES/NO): NO